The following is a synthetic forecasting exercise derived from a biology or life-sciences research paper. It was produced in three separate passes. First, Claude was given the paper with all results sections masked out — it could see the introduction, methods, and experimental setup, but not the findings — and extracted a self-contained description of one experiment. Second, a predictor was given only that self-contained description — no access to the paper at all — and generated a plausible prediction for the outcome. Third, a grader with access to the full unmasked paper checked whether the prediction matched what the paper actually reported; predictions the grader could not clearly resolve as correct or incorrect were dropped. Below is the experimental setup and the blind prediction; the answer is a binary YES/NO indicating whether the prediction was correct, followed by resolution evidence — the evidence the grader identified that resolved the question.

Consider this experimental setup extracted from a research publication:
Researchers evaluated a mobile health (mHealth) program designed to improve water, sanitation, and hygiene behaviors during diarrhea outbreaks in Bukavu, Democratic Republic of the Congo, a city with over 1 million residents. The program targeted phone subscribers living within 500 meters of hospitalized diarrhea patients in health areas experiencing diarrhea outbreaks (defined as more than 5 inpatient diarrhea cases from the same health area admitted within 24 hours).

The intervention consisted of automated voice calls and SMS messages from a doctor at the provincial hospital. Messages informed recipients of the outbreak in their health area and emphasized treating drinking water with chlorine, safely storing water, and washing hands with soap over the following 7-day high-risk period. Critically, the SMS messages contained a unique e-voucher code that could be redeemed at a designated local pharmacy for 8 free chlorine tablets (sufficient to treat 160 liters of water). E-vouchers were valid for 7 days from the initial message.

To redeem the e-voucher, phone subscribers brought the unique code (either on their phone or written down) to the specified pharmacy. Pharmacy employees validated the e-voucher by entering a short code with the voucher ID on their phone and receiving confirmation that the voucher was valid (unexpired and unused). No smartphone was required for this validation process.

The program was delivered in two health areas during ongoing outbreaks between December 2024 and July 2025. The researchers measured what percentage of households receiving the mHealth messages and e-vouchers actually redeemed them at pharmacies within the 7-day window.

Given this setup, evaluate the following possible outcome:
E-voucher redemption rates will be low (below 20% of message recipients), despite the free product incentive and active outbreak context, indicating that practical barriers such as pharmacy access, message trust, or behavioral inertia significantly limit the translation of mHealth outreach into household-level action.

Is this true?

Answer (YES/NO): NO